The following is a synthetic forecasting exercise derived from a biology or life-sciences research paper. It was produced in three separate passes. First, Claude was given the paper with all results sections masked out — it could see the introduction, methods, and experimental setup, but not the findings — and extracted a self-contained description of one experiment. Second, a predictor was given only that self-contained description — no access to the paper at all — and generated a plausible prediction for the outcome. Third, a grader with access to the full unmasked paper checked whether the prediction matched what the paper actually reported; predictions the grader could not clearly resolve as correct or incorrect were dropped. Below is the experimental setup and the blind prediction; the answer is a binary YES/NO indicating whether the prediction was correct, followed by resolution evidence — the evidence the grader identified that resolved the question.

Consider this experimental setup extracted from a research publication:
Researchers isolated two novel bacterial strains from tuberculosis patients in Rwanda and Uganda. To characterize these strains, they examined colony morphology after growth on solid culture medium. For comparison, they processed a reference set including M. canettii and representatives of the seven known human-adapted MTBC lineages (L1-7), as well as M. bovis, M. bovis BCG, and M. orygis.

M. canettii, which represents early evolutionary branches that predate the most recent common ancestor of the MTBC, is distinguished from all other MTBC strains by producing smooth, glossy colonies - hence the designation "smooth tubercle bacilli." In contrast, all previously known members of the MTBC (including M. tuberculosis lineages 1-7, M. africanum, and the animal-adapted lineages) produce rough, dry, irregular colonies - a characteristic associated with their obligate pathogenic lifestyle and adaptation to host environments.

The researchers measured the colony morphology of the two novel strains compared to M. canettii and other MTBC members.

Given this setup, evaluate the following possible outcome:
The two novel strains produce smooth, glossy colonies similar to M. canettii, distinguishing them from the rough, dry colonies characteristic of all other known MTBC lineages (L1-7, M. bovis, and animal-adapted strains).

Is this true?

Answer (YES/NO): NO